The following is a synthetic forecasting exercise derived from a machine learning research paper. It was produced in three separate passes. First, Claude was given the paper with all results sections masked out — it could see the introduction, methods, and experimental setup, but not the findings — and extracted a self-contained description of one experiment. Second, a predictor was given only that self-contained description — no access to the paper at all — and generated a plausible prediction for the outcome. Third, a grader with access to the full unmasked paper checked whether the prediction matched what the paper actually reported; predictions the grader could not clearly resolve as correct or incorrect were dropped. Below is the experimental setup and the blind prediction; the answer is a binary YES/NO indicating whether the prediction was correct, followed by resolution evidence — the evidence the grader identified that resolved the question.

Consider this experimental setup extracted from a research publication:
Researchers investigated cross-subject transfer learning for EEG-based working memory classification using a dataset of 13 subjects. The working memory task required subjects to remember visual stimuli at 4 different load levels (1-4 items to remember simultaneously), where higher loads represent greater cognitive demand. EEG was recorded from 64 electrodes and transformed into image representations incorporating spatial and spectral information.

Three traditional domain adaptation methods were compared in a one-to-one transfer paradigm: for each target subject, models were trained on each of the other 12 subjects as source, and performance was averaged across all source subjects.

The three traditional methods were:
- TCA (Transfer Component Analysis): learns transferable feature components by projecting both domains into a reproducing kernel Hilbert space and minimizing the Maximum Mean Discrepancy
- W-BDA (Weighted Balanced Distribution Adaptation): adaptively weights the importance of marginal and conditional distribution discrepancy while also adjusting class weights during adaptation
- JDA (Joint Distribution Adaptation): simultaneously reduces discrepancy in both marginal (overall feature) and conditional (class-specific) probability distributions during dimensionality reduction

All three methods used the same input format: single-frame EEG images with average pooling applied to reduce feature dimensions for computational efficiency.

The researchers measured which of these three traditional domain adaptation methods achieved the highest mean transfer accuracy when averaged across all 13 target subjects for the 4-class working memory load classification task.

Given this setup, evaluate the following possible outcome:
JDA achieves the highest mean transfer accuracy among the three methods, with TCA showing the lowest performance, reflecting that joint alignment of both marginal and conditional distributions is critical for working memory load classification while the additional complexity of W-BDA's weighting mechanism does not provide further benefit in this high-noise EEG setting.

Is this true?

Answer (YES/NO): NO